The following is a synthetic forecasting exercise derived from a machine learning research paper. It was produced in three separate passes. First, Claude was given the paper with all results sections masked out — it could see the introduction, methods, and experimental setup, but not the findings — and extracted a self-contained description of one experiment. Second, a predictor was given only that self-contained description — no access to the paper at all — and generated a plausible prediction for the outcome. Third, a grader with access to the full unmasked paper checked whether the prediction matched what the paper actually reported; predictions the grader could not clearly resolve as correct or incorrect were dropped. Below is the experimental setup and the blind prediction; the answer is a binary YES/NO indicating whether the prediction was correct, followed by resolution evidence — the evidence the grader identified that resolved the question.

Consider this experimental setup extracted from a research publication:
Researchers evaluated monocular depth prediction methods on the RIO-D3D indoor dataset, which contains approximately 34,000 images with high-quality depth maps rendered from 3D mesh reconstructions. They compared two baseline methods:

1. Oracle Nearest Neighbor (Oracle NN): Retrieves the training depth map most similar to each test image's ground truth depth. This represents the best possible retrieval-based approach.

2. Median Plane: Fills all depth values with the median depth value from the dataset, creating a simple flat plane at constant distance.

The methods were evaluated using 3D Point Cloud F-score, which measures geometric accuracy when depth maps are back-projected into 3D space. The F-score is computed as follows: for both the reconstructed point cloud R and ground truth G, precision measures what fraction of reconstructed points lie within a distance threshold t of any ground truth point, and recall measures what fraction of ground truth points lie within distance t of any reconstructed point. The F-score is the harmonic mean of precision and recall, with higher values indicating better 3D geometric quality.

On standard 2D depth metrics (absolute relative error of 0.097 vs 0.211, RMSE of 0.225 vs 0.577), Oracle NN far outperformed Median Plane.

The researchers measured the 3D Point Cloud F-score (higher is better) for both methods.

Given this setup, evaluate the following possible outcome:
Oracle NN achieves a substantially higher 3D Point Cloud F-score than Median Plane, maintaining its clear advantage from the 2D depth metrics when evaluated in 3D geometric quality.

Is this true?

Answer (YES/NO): NO